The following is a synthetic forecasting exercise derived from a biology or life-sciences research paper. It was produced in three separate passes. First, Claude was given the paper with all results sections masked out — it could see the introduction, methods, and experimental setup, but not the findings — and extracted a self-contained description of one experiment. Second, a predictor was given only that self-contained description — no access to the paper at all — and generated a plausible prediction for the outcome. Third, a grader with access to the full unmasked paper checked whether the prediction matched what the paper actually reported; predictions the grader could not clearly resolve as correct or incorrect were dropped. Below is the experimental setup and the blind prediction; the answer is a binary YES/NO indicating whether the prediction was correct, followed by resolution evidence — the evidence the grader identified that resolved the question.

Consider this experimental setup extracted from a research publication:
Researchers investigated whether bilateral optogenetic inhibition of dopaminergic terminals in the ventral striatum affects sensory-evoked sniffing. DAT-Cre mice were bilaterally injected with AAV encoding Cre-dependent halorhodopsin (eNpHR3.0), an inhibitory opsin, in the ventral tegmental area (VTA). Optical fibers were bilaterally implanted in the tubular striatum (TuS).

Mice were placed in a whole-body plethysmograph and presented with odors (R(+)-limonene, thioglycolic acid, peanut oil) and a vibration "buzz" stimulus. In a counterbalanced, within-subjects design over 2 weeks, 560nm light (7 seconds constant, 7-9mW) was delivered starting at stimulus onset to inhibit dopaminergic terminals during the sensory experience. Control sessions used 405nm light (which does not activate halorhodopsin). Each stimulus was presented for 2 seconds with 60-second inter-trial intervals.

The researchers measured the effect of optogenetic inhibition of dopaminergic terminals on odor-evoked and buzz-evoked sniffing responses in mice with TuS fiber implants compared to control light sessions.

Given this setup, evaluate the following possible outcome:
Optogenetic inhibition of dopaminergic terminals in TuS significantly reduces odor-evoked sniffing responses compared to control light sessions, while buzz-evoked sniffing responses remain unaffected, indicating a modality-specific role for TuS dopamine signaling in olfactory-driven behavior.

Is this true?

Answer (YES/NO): NO